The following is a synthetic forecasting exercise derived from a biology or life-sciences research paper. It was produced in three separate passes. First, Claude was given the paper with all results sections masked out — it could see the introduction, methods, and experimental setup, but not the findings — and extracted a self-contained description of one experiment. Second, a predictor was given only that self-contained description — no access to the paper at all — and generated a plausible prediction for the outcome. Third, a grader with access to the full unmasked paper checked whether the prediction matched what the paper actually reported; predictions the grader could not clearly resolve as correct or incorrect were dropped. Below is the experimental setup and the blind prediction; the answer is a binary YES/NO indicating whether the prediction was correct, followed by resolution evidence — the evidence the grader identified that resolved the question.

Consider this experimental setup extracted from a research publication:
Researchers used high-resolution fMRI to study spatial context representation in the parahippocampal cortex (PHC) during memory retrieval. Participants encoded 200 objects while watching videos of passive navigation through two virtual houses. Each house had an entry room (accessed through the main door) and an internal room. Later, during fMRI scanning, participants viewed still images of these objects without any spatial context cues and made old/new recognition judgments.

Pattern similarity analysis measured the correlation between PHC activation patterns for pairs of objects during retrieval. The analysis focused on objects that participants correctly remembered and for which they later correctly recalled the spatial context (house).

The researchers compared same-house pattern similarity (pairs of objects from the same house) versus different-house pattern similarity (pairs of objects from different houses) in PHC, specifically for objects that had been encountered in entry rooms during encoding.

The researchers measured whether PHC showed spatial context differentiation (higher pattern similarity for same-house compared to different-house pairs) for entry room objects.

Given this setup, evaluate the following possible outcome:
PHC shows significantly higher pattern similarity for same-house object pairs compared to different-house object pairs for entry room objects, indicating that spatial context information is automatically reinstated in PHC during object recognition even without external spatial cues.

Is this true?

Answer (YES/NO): NO